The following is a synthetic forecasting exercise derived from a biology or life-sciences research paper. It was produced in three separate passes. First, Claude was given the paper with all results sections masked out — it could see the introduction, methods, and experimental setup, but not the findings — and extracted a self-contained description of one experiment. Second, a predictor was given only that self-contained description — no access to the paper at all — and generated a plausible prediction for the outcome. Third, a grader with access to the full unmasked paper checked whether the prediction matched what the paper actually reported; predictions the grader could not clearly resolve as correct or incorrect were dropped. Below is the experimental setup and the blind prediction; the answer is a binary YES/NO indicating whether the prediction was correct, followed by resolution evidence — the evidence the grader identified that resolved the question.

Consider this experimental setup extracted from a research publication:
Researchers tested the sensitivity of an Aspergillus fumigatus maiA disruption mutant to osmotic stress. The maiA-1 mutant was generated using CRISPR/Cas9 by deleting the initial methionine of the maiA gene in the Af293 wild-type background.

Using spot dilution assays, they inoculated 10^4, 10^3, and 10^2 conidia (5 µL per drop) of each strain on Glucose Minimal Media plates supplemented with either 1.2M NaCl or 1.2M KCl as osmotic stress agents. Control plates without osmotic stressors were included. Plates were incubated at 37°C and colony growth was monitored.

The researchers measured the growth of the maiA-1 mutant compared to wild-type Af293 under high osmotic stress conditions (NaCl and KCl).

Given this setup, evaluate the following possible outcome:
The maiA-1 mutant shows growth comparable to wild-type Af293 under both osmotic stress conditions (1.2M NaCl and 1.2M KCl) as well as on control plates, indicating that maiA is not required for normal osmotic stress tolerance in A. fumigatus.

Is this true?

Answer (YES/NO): YES